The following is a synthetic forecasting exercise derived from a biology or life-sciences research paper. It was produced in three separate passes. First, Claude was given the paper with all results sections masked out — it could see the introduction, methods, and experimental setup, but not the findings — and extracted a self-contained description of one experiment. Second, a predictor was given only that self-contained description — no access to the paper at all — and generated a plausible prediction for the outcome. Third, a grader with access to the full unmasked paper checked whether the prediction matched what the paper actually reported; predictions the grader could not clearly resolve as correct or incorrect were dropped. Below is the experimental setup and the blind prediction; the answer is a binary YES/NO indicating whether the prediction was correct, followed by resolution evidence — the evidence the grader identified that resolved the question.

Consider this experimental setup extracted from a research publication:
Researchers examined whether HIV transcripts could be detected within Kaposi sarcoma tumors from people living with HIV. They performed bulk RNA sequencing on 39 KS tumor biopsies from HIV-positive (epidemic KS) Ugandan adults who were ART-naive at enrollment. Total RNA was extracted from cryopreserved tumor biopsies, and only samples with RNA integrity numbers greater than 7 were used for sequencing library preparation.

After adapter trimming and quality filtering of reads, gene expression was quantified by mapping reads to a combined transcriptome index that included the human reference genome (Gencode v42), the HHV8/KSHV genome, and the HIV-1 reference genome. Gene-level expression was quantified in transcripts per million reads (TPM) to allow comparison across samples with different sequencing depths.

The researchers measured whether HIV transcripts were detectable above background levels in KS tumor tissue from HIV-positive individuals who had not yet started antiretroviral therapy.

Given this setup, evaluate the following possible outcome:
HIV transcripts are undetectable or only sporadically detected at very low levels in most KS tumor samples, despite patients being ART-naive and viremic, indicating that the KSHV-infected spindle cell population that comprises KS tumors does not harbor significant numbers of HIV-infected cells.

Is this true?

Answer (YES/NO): NO